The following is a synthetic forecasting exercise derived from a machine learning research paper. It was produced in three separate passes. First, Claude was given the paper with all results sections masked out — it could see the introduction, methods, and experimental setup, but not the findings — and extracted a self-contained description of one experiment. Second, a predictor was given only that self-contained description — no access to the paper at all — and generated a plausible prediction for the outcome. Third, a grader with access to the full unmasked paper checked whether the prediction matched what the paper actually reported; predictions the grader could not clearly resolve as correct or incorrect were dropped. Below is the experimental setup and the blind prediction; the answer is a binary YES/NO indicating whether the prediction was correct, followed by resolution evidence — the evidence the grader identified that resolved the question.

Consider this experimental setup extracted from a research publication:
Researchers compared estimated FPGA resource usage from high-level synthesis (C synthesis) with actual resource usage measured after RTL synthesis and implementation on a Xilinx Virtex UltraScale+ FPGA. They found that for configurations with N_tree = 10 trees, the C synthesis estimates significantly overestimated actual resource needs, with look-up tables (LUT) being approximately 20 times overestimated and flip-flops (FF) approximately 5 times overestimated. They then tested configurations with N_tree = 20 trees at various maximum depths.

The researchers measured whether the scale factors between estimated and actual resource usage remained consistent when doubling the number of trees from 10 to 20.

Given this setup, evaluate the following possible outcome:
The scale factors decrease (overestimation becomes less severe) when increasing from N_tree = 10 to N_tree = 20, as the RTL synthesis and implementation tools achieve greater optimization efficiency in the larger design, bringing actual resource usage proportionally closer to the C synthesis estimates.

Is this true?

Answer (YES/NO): YES